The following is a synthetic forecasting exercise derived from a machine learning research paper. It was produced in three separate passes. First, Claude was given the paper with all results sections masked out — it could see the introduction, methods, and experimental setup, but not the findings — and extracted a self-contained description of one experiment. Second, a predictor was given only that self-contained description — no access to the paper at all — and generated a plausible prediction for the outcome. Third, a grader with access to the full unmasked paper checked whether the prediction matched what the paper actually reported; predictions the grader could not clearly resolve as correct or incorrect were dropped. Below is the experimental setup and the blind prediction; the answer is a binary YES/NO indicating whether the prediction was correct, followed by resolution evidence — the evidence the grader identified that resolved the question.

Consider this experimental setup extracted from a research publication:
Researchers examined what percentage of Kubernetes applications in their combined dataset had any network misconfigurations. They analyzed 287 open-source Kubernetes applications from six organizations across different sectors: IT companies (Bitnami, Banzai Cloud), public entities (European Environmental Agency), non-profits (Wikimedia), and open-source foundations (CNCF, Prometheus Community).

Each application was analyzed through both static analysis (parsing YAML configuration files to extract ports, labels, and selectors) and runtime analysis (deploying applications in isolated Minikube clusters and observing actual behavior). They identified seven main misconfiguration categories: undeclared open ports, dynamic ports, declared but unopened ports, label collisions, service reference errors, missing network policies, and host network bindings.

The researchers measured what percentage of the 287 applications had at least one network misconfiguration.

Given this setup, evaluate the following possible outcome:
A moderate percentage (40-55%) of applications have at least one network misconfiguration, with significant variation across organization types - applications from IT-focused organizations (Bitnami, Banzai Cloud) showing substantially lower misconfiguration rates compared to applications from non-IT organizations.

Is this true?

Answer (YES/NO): NO